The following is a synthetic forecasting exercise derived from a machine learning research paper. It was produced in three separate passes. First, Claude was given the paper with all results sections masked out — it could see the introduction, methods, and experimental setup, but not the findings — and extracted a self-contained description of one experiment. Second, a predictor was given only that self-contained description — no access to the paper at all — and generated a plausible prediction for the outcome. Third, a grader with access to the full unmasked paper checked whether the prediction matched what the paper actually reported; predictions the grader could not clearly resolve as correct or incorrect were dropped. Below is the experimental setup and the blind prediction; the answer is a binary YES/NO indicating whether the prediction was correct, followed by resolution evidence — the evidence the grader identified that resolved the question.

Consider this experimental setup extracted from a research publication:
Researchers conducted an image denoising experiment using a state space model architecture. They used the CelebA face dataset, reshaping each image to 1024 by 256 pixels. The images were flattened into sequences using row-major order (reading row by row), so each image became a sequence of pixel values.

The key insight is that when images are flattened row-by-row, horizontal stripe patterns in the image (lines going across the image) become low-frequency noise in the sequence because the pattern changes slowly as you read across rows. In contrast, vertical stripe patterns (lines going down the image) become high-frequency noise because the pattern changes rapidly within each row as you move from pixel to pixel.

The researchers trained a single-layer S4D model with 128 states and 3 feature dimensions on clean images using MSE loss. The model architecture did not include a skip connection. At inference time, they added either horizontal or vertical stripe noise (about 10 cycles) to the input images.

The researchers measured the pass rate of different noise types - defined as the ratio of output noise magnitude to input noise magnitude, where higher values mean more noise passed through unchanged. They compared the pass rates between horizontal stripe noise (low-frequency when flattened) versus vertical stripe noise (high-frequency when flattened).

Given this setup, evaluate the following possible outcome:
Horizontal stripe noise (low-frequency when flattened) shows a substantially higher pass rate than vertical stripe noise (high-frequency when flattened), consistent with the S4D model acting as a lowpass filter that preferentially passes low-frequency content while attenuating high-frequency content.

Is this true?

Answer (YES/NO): YES